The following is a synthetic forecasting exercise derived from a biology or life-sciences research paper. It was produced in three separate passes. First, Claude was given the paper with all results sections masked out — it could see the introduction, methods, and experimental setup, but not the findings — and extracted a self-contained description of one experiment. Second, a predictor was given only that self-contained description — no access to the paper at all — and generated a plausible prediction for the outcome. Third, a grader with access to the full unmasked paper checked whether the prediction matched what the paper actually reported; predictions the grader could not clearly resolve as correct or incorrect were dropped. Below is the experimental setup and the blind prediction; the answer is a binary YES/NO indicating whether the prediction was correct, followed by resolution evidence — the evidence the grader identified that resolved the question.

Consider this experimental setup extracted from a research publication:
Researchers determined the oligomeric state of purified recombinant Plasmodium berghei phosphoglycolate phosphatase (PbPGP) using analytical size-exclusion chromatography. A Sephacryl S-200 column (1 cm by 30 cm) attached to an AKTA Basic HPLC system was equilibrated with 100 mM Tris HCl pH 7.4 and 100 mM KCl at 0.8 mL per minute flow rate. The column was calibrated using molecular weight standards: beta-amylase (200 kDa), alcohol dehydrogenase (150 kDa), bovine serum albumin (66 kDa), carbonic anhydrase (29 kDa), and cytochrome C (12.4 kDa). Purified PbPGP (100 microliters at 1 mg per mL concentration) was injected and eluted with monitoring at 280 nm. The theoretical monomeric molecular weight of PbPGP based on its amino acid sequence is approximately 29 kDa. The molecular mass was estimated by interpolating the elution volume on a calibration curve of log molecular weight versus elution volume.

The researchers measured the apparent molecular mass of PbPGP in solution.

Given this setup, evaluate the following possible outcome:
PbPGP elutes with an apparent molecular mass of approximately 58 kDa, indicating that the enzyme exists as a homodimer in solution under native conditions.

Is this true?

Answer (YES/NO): NO